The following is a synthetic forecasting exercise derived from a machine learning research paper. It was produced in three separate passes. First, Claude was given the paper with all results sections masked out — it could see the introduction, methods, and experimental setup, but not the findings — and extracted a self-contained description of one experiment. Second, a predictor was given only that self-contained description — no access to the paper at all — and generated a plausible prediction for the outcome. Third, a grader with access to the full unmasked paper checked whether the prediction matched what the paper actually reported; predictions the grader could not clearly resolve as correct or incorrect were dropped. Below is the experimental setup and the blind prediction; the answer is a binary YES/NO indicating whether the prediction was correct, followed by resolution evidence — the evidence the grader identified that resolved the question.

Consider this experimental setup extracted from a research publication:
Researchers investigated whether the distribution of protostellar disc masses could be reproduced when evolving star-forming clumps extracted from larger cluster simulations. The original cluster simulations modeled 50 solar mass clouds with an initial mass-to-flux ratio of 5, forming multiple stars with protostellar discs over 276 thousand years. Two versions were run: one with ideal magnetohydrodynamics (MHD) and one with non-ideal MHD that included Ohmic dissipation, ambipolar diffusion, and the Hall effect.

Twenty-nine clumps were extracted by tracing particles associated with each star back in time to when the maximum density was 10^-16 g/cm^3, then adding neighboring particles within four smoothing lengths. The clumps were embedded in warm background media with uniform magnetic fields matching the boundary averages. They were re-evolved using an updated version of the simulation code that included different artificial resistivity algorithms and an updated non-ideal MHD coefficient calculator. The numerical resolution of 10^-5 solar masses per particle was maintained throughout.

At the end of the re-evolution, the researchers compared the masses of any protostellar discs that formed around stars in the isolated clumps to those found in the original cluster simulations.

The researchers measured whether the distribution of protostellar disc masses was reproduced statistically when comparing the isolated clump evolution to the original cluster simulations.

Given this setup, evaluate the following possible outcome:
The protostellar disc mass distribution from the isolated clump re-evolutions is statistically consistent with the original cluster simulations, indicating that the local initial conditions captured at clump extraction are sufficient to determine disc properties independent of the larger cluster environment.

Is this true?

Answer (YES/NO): NO